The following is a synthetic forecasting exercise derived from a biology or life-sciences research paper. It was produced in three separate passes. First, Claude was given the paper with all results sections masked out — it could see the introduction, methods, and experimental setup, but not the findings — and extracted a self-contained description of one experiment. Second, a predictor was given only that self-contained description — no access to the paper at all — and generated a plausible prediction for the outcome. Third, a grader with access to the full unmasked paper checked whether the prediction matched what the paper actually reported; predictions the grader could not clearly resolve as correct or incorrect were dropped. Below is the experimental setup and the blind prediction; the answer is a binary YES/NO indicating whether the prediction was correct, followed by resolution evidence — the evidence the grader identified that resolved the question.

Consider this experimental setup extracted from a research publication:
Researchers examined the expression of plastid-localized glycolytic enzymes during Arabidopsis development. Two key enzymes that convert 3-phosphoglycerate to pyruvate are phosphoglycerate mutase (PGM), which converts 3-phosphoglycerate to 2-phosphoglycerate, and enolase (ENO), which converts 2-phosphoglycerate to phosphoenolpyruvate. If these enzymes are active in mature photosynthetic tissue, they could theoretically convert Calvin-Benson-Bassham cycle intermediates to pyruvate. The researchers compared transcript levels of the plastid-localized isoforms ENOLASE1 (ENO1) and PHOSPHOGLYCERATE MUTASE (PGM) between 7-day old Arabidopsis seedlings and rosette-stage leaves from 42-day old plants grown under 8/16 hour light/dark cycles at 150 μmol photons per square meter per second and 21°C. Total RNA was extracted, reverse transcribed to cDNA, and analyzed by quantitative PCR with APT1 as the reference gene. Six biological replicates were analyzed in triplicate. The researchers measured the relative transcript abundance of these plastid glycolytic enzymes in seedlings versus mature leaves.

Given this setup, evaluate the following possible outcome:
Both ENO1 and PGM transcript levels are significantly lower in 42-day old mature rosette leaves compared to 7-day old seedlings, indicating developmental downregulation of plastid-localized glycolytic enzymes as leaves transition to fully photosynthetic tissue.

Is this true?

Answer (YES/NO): YES